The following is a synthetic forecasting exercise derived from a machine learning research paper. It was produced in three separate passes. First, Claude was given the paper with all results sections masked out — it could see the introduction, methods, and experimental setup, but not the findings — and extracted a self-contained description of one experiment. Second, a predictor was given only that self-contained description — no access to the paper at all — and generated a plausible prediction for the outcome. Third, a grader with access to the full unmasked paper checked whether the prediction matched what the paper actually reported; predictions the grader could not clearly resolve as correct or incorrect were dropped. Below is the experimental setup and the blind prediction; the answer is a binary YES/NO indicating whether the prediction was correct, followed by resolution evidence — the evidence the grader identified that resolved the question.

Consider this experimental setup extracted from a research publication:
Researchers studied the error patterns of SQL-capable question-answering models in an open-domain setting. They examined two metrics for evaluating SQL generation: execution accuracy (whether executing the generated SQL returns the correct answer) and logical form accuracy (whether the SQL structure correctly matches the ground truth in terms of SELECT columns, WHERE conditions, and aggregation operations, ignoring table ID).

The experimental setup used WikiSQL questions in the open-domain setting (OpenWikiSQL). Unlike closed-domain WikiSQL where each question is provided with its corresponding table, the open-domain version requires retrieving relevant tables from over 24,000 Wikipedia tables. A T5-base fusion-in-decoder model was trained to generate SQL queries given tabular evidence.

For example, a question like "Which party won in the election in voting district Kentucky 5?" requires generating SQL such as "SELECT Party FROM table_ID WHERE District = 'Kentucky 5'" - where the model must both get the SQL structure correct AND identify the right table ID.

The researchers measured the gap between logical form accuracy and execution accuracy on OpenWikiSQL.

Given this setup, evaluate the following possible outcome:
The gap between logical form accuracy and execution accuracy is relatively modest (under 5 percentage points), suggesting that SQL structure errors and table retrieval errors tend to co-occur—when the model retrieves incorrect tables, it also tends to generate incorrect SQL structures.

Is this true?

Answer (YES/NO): NO